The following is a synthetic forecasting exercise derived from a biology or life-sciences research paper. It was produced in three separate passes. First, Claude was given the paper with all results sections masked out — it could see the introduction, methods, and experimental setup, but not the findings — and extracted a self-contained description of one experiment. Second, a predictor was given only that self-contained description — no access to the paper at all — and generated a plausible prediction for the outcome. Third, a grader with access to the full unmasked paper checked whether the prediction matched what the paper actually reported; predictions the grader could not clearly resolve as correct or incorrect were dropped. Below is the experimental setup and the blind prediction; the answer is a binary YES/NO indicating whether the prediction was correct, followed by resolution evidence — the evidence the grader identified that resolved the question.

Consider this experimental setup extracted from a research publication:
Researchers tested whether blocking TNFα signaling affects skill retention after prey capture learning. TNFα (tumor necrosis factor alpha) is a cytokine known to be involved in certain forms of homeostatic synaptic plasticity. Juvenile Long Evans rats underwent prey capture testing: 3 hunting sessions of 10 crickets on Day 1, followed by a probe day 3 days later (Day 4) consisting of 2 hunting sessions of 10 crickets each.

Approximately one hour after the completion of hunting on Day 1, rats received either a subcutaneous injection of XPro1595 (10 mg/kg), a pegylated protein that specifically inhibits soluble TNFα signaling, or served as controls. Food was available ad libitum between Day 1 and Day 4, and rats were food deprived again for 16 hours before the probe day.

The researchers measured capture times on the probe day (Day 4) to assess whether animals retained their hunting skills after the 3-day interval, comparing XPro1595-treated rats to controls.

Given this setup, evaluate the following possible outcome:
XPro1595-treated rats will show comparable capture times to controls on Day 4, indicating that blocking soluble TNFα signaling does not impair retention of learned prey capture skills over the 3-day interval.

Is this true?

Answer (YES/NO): NO